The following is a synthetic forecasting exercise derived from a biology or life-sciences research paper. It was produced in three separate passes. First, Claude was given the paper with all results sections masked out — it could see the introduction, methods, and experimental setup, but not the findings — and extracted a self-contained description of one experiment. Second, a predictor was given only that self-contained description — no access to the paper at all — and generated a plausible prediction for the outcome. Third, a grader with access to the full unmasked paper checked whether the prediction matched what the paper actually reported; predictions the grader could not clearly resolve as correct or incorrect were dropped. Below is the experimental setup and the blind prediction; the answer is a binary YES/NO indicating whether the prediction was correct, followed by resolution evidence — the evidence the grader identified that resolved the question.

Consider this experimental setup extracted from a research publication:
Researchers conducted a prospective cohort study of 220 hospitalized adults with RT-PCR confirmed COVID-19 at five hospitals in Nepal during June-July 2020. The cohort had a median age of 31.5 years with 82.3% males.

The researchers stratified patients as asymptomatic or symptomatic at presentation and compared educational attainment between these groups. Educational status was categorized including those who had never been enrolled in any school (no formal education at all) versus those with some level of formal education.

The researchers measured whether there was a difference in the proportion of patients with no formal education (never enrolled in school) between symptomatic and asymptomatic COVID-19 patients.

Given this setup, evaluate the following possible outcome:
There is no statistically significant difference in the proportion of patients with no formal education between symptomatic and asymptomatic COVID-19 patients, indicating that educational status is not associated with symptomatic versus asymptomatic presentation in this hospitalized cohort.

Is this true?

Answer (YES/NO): NO